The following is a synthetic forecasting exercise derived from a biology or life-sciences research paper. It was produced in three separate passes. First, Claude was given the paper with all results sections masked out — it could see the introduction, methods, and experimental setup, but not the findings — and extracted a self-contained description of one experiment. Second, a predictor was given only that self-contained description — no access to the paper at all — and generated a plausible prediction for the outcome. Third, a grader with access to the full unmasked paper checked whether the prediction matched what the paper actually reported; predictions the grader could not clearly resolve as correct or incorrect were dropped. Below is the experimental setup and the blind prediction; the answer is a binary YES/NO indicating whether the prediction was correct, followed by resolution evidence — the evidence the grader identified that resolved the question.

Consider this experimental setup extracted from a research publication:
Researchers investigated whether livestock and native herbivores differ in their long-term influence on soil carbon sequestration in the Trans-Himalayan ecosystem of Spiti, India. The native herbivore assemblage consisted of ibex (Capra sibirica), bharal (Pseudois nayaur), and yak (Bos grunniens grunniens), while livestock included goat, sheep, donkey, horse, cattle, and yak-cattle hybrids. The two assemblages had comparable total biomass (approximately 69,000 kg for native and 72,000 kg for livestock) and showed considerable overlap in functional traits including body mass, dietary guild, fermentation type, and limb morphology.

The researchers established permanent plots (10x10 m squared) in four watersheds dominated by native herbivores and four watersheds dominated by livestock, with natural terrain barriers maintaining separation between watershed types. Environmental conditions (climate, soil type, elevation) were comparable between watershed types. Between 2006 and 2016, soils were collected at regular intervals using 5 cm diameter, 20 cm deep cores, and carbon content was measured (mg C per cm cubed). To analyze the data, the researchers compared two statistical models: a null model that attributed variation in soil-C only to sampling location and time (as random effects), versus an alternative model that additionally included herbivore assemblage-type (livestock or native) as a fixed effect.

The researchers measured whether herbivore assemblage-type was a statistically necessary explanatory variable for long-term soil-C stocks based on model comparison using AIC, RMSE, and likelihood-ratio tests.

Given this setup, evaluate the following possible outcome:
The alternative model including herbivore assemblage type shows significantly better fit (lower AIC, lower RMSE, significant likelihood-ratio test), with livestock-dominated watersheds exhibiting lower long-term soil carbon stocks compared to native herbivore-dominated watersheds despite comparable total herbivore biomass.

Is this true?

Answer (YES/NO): YES